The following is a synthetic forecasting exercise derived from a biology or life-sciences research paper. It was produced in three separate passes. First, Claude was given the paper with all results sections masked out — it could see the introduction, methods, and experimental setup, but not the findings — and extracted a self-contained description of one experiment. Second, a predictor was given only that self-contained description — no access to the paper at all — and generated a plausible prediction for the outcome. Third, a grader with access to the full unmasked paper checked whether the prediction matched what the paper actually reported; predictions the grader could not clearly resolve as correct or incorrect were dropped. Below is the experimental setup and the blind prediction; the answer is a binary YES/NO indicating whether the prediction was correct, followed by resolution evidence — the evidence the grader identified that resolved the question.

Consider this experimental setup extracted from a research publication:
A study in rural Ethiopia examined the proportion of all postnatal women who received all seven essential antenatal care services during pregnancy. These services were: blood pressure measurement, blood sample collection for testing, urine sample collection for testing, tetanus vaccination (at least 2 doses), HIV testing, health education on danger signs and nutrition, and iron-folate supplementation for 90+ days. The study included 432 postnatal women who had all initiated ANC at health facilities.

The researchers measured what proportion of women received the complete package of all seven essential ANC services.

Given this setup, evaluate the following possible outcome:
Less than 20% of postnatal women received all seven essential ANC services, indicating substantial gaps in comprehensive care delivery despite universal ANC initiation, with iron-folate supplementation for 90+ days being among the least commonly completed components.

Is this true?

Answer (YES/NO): NO